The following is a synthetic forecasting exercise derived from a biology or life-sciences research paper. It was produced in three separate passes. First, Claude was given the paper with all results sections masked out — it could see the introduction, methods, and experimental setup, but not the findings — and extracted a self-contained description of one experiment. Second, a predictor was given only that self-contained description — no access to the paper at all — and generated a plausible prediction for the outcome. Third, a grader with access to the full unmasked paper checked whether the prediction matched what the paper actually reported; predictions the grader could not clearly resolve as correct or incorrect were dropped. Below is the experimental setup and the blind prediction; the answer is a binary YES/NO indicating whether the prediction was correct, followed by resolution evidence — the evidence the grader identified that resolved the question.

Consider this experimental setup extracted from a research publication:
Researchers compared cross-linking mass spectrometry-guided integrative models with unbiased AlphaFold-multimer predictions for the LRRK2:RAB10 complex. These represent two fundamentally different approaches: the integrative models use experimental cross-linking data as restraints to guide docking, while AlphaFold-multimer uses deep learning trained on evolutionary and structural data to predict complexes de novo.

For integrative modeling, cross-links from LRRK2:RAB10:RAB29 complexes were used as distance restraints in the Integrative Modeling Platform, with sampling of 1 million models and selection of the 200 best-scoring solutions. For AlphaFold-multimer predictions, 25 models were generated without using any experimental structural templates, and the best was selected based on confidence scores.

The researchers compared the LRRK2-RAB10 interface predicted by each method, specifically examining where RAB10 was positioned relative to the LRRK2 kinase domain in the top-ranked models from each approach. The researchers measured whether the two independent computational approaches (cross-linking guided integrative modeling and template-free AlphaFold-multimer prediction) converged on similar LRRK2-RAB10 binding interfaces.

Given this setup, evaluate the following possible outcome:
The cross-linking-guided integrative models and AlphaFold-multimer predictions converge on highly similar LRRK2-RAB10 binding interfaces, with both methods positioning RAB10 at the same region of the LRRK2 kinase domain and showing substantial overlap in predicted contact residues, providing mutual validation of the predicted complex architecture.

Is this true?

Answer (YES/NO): YES